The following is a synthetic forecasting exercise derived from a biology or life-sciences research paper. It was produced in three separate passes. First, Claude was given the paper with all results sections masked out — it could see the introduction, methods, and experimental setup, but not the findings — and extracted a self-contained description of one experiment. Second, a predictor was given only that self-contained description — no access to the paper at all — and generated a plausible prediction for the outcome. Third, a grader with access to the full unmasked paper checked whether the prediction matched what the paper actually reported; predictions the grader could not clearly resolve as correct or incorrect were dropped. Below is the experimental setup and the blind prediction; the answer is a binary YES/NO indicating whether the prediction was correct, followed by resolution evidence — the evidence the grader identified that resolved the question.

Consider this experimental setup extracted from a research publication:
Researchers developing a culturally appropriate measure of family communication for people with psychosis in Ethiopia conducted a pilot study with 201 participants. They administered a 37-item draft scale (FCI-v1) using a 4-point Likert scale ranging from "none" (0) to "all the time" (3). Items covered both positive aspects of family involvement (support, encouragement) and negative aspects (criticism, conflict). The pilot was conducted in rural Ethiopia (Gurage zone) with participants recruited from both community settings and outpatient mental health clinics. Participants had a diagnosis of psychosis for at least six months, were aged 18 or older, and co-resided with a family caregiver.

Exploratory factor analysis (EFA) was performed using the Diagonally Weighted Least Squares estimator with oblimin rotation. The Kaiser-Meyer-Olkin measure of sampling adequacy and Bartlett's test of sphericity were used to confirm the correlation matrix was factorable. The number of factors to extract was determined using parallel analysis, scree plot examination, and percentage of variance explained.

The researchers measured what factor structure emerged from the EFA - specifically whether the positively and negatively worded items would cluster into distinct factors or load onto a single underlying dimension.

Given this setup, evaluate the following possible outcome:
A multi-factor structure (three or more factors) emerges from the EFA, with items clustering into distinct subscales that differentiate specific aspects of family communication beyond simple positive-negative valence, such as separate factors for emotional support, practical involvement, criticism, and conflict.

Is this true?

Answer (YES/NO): YES